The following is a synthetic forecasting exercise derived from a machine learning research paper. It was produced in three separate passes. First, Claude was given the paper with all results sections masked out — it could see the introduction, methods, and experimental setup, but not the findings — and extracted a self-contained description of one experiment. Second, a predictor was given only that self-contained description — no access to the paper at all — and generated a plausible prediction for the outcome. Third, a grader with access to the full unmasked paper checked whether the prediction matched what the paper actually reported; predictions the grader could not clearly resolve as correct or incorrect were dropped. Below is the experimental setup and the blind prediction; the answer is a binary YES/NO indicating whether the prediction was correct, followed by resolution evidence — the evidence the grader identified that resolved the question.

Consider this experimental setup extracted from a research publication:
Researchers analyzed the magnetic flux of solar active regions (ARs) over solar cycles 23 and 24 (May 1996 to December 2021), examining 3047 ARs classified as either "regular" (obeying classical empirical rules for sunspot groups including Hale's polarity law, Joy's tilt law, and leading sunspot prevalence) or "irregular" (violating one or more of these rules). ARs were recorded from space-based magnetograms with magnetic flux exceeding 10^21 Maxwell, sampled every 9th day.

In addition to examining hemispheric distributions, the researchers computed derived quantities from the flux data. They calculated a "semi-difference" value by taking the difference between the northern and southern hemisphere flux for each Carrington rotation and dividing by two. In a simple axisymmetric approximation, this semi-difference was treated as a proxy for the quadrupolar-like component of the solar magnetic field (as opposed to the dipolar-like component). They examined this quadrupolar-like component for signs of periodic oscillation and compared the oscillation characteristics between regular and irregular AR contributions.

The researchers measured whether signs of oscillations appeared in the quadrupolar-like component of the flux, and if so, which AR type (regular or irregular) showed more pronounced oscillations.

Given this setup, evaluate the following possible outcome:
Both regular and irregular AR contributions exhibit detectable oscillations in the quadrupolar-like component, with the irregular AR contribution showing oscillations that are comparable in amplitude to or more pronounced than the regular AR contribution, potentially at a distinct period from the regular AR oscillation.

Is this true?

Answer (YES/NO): NO